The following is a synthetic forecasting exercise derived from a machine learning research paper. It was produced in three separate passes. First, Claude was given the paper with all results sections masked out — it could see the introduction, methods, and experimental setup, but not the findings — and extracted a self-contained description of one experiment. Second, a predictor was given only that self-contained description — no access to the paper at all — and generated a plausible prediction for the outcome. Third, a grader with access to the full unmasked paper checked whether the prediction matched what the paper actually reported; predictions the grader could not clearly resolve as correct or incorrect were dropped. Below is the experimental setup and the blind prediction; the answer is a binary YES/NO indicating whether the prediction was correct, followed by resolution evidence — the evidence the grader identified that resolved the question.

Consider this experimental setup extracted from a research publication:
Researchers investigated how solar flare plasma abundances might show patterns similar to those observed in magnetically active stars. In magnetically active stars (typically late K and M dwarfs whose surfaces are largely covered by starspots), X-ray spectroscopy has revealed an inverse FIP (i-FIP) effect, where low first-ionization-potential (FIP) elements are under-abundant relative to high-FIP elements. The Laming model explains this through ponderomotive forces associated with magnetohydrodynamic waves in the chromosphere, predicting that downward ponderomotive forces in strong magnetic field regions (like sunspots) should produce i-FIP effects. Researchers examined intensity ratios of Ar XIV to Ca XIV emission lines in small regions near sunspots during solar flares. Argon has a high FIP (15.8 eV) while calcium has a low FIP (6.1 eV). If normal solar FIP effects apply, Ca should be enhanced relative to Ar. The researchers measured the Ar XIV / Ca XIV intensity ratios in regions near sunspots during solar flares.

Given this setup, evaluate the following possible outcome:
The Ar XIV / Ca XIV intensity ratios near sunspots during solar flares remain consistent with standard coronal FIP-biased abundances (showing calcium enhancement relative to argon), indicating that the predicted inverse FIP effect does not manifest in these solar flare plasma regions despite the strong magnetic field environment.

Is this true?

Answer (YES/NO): NO